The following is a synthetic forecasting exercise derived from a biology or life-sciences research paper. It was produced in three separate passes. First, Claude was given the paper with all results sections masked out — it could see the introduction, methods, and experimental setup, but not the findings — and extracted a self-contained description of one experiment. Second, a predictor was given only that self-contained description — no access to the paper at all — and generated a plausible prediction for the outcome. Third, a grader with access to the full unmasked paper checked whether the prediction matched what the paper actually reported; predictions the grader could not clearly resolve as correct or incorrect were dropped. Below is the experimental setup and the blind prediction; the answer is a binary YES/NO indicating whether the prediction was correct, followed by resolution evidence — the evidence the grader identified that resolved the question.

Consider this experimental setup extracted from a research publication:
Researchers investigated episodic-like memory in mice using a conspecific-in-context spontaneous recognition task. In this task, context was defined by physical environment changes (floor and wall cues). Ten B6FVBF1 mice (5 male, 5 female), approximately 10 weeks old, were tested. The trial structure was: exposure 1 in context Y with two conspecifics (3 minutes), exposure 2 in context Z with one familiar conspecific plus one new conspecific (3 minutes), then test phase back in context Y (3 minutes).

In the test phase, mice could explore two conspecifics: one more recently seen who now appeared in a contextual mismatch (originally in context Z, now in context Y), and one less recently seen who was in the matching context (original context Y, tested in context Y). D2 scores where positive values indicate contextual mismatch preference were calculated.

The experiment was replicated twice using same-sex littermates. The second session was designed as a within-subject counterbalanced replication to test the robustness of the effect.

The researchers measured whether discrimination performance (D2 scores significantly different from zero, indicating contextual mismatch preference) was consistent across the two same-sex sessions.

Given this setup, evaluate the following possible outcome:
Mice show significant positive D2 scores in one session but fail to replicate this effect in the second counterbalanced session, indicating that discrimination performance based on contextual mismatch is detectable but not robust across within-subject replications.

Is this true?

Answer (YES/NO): NO